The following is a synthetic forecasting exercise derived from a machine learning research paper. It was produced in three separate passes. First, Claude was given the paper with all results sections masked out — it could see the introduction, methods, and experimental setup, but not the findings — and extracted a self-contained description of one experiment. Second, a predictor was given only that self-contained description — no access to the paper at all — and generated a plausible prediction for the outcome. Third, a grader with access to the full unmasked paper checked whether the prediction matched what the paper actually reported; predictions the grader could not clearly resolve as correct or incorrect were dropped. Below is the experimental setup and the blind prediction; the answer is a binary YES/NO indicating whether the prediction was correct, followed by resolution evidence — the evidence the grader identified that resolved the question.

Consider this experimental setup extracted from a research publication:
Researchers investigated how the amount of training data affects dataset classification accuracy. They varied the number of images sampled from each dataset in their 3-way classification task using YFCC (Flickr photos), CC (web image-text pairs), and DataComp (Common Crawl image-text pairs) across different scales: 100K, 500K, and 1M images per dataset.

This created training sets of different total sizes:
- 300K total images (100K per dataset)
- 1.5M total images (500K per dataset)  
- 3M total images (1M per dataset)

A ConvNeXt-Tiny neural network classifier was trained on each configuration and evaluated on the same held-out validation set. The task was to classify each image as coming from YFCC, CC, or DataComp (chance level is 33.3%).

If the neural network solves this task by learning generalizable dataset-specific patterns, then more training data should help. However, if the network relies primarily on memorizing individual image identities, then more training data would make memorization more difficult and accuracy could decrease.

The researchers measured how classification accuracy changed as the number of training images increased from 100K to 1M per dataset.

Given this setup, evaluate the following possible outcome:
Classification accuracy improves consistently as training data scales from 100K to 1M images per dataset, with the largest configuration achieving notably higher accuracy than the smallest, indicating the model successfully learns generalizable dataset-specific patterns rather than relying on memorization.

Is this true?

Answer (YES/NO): YES